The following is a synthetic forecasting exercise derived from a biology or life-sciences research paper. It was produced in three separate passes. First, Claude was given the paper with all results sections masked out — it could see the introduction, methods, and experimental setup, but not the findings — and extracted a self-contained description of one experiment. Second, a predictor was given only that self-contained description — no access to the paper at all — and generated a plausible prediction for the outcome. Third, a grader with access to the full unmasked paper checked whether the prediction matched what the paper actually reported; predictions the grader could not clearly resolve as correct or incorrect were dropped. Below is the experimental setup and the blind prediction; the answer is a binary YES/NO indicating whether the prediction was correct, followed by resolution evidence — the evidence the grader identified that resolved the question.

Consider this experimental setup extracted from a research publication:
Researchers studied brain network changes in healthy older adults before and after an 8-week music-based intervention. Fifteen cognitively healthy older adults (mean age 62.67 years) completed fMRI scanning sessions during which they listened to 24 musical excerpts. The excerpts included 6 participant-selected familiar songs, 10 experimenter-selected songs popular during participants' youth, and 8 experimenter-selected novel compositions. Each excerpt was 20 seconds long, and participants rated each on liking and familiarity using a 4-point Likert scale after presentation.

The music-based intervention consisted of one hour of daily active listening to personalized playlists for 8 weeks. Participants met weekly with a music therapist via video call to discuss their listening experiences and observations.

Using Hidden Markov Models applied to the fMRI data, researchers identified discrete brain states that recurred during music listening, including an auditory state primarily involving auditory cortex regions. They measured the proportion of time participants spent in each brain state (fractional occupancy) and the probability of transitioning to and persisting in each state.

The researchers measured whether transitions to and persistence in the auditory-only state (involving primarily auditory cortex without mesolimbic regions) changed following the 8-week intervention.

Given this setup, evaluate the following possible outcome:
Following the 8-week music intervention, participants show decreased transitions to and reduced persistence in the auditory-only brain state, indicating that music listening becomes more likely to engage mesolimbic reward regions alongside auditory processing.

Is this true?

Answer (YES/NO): YES